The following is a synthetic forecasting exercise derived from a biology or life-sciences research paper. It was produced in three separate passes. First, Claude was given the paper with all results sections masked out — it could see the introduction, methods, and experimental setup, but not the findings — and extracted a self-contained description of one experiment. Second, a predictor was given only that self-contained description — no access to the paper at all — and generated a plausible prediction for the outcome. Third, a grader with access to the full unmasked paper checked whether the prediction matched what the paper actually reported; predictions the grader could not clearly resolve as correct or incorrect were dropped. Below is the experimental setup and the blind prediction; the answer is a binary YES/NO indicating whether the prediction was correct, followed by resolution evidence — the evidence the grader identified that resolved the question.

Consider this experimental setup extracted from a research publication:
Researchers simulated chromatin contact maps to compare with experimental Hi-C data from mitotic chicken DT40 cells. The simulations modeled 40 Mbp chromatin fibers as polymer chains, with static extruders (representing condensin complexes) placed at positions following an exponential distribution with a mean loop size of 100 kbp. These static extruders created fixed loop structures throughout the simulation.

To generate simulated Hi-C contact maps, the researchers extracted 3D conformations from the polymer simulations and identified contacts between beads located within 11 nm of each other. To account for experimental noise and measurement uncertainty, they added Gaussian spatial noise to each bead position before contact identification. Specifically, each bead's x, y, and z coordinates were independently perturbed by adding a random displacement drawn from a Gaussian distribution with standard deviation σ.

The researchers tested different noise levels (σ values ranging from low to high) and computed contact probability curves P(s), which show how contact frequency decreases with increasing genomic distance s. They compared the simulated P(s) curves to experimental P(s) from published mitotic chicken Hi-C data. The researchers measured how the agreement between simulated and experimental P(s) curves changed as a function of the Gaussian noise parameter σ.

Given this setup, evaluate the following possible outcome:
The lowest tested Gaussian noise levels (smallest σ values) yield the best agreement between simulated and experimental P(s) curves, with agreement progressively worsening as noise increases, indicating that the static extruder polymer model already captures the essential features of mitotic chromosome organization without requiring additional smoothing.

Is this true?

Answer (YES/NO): NO